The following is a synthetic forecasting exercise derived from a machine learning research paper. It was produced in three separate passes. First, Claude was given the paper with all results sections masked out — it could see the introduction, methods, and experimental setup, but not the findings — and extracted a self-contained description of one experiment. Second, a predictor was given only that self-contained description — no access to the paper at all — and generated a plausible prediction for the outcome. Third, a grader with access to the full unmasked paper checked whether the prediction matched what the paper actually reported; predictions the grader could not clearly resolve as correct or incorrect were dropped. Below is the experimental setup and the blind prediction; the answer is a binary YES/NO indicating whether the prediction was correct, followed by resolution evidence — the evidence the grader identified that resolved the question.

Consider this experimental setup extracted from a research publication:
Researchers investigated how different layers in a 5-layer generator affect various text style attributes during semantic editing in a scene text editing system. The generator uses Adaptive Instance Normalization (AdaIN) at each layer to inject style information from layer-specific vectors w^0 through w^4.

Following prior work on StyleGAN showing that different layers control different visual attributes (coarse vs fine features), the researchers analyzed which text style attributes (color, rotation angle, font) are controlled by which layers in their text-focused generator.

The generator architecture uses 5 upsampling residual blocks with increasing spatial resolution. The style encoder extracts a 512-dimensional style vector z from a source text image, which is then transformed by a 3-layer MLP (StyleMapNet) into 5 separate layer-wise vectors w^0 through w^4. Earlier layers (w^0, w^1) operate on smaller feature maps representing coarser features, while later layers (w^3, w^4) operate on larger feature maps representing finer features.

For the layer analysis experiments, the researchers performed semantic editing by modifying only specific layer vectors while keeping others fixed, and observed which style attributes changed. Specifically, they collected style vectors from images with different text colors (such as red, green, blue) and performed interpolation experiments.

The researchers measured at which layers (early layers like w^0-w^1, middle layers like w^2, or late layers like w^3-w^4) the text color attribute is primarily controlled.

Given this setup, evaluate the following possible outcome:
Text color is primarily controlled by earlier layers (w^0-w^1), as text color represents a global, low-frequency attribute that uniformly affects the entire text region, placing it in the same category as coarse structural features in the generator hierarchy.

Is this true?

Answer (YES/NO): NO